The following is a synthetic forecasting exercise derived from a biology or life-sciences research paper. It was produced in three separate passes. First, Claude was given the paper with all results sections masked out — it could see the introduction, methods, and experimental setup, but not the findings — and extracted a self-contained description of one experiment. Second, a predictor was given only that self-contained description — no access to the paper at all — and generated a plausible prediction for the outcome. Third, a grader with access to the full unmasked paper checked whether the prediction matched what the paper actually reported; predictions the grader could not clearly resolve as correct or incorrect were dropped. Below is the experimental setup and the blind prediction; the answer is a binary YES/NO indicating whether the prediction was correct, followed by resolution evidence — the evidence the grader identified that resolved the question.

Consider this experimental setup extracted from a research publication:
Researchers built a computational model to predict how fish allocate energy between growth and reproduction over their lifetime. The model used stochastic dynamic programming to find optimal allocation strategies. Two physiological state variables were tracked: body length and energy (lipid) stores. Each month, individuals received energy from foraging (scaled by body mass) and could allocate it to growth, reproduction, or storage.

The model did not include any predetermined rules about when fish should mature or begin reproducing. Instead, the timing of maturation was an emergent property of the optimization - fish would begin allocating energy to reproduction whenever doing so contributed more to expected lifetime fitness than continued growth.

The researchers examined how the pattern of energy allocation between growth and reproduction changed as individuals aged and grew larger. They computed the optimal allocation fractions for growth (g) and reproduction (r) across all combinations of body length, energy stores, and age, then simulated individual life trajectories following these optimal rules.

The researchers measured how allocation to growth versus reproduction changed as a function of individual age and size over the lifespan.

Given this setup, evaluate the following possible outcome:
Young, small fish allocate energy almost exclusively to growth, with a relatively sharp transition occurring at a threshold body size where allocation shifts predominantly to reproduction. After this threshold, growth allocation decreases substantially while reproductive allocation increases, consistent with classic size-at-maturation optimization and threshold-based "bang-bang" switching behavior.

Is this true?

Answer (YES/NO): NO